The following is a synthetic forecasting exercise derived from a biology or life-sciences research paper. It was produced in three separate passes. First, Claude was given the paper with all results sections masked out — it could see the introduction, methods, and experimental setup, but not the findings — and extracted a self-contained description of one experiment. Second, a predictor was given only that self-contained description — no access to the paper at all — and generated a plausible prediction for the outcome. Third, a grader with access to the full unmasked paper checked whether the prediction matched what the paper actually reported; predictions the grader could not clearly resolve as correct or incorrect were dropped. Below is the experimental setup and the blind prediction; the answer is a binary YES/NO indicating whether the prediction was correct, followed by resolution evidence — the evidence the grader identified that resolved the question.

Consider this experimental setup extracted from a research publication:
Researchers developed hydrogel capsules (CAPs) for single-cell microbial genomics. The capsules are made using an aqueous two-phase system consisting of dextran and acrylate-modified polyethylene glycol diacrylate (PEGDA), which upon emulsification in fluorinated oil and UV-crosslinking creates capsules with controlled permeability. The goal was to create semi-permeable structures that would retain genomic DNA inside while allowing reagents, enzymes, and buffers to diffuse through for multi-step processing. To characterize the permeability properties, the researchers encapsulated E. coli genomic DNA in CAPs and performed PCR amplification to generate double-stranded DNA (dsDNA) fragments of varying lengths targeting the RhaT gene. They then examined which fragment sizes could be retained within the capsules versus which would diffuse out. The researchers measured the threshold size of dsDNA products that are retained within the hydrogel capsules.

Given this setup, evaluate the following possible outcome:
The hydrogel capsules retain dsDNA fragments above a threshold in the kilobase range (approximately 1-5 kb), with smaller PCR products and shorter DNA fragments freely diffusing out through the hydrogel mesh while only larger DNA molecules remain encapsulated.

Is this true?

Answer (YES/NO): NO